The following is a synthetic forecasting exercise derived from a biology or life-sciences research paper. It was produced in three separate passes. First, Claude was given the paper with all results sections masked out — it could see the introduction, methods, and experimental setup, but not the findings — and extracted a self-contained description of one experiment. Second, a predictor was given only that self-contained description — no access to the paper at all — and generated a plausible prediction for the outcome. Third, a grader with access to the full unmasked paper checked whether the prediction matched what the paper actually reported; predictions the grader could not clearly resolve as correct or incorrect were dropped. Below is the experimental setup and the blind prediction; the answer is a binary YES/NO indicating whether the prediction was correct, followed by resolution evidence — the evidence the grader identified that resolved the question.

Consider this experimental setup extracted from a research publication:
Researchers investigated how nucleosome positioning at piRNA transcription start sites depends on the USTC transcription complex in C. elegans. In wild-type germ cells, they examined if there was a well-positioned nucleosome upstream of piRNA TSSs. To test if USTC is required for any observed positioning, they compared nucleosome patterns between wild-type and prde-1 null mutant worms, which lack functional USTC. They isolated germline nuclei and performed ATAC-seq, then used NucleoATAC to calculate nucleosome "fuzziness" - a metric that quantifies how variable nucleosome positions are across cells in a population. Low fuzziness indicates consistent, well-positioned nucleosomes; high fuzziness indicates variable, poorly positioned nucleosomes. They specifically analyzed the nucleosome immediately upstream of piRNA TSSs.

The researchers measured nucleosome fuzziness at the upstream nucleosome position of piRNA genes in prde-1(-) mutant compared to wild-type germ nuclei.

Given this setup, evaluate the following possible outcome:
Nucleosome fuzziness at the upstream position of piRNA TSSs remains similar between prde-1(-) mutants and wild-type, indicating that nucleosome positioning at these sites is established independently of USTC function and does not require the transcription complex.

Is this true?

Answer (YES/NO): NO